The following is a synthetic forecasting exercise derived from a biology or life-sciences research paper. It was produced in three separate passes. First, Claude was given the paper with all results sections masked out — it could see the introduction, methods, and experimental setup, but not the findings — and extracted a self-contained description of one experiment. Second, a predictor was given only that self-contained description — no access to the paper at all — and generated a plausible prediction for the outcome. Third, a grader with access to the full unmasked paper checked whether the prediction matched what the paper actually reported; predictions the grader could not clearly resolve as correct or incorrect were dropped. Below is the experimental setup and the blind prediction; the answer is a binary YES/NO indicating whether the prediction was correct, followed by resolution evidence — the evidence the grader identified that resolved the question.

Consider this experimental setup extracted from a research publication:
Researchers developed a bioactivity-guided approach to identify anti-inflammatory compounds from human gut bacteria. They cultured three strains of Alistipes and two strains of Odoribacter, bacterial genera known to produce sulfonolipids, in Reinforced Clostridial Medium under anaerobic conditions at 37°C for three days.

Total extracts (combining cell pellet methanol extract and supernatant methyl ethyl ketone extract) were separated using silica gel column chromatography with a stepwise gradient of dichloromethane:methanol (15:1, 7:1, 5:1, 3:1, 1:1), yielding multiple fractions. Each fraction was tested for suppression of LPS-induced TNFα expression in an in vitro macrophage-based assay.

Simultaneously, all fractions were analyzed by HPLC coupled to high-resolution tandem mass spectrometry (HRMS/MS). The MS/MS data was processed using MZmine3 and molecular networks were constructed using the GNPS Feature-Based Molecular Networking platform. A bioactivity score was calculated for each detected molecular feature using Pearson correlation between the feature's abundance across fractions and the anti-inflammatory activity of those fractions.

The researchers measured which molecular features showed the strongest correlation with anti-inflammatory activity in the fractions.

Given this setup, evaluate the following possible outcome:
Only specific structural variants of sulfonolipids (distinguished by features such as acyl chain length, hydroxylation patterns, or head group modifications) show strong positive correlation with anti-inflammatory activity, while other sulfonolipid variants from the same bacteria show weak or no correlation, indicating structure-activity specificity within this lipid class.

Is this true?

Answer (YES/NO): NO